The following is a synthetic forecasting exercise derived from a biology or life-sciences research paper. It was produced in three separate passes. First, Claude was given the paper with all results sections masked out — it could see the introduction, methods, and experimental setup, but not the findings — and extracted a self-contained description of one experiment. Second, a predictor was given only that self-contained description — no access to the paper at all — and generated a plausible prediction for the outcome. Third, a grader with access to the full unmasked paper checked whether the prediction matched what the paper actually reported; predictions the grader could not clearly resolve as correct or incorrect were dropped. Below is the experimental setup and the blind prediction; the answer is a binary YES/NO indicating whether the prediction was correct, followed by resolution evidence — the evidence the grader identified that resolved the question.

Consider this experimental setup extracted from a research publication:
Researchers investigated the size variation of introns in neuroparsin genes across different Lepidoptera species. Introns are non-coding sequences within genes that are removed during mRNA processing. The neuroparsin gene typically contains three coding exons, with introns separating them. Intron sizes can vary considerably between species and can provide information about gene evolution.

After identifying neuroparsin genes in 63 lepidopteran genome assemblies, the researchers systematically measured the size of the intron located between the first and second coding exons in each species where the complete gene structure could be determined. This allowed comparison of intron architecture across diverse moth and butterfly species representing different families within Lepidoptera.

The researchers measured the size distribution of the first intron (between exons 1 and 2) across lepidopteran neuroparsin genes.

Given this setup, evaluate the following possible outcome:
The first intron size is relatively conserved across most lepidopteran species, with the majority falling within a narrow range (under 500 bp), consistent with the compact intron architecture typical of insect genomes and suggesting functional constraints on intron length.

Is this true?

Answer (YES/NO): NO